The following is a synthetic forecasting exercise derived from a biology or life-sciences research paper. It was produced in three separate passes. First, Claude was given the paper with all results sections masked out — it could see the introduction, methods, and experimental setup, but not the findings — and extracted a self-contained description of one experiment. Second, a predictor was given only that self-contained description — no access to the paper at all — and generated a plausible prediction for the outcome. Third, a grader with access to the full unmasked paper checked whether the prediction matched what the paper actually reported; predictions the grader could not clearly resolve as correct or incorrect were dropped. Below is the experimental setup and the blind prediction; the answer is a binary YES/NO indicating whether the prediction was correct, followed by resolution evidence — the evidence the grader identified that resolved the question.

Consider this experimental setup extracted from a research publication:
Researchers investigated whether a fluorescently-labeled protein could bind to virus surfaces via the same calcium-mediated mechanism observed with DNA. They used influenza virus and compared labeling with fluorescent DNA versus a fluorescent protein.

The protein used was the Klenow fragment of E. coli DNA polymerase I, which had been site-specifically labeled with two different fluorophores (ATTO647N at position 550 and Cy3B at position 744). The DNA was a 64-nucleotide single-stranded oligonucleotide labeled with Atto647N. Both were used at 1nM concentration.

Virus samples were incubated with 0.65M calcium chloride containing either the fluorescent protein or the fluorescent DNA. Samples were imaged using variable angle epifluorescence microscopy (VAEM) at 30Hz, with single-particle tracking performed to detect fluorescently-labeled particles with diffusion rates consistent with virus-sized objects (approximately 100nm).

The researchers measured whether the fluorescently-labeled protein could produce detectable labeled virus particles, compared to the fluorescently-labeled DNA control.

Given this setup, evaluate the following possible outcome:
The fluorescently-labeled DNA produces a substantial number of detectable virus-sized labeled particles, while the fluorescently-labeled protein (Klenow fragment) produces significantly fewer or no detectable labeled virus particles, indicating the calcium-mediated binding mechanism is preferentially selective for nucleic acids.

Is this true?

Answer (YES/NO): YES